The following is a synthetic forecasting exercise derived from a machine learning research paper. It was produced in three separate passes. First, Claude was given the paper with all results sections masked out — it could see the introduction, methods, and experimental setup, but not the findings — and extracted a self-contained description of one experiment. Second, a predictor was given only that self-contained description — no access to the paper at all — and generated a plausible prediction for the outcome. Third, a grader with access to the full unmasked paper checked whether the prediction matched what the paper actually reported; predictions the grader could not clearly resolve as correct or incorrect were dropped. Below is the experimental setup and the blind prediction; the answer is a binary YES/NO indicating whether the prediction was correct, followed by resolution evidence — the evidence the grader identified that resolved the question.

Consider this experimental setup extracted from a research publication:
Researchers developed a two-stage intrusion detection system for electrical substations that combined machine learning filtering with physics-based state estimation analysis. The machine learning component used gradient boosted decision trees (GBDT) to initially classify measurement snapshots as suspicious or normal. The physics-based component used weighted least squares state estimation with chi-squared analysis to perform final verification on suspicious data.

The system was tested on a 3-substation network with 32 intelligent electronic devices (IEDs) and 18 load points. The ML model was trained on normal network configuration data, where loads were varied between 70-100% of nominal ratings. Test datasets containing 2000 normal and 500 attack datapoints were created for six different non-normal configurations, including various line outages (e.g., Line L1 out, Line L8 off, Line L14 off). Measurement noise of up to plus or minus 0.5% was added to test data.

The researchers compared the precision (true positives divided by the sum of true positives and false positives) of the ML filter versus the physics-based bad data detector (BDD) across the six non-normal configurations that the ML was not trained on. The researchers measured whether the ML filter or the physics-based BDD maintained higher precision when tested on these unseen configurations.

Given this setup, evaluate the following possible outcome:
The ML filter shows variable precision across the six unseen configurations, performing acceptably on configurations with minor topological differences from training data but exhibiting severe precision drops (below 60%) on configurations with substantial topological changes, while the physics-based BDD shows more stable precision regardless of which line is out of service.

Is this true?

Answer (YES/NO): NO